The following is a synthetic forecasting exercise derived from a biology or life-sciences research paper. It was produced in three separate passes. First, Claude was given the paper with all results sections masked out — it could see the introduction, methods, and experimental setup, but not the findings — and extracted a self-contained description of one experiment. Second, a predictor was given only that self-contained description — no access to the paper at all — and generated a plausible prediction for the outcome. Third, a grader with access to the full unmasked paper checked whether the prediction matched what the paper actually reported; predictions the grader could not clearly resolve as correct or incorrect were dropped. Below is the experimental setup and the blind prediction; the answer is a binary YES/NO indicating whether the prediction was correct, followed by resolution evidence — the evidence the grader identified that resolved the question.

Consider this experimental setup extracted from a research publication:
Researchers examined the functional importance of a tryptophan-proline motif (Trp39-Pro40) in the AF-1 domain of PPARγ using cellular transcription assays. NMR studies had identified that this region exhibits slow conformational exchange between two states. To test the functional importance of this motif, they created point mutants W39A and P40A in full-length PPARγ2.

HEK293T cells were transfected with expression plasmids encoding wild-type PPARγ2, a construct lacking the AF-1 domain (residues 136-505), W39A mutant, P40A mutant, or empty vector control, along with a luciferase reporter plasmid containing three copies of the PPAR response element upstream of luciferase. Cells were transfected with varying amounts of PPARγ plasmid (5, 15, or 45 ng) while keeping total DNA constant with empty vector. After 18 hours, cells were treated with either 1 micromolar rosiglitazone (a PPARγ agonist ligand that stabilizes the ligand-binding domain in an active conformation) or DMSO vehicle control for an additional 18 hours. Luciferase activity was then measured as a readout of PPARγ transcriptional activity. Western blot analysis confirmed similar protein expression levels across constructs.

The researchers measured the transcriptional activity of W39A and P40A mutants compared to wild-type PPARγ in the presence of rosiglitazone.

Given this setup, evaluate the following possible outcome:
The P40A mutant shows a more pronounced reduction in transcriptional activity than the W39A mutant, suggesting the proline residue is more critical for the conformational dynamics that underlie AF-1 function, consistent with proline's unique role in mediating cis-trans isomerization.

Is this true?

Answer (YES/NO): NO